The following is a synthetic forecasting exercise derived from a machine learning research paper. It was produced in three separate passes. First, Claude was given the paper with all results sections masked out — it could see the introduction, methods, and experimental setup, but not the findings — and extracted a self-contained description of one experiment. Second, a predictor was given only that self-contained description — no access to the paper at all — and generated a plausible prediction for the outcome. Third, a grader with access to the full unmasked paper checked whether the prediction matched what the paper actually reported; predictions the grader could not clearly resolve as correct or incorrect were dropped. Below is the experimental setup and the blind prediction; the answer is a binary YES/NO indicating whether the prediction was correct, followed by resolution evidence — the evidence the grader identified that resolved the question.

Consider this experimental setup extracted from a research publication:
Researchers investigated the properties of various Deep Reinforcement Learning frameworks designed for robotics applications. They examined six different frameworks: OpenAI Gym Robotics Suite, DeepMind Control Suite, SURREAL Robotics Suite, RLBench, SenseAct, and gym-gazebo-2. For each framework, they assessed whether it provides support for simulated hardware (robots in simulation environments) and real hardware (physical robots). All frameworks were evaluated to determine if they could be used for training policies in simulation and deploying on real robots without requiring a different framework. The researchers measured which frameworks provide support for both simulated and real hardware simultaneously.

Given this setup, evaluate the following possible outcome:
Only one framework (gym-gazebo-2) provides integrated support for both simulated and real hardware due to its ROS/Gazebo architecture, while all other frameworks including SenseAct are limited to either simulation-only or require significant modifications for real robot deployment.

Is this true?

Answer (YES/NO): NO